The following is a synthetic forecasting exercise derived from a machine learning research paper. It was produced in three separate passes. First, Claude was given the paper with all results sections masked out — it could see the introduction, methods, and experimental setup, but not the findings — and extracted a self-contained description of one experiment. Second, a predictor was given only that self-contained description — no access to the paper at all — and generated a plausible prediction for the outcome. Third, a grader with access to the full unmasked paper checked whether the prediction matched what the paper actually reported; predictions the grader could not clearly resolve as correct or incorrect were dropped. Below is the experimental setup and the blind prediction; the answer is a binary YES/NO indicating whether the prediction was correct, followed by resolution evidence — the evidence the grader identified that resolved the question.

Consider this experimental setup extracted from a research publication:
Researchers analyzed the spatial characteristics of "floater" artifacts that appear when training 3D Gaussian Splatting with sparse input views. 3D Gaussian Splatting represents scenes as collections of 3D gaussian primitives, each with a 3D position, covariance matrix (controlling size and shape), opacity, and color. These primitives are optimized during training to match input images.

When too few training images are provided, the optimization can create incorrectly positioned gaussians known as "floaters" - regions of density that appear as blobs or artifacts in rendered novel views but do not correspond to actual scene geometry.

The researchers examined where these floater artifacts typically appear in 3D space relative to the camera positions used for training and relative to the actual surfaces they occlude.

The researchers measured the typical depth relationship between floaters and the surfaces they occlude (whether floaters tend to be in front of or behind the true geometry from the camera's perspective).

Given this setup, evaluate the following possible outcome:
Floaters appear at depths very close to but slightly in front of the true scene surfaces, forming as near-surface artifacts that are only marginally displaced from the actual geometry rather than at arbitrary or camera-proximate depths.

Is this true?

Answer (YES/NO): NO